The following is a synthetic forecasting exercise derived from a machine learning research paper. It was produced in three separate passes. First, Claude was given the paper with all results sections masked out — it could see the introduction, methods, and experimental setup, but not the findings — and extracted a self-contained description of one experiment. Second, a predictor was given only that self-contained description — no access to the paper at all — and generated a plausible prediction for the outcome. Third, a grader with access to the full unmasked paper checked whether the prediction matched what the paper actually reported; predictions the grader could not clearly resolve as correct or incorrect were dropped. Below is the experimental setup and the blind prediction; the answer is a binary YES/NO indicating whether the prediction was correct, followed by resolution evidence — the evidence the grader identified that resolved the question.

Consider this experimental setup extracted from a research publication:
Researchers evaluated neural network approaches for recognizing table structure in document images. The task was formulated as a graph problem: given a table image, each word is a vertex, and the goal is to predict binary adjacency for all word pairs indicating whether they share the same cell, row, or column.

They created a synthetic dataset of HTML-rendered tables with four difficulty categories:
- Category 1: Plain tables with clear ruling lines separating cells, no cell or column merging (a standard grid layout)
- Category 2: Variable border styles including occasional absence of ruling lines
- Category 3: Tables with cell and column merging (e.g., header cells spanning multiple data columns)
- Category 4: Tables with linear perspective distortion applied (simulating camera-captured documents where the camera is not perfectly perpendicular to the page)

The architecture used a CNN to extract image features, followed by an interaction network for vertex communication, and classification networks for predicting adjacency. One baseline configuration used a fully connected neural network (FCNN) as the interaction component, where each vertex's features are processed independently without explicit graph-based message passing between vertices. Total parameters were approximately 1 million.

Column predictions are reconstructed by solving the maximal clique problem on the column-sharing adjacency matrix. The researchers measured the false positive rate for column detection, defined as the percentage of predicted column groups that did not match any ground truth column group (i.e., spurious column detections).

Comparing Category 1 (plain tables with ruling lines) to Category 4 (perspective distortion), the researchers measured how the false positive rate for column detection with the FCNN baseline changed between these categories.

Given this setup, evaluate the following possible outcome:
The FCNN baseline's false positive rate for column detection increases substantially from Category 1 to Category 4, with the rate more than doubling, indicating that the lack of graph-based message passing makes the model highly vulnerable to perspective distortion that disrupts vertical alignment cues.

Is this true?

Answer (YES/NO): NO